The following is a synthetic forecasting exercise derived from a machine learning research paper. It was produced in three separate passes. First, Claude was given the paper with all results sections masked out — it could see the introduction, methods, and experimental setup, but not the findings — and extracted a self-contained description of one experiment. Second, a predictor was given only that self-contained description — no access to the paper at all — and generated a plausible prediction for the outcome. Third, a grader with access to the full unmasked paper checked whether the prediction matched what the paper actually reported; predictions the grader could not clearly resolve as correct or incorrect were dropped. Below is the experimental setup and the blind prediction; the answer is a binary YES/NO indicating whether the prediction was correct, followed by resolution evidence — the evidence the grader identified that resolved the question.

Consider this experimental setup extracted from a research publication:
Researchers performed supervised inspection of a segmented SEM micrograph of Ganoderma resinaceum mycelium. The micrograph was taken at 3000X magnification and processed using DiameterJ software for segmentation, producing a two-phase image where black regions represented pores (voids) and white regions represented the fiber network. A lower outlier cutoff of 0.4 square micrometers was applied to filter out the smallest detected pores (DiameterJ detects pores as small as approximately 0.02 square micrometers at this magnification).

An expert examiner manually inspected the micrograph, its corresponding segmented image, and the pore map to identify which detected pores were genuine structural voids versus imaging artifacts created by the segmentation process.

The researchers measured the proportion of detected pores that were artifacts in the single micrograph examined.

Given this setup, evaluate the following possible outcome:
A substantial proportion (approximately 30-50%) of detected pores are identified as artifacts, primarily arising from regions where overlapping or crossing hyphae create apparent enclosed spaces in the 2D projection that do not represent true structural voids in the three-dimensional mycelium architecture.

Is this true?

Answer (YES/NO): NO